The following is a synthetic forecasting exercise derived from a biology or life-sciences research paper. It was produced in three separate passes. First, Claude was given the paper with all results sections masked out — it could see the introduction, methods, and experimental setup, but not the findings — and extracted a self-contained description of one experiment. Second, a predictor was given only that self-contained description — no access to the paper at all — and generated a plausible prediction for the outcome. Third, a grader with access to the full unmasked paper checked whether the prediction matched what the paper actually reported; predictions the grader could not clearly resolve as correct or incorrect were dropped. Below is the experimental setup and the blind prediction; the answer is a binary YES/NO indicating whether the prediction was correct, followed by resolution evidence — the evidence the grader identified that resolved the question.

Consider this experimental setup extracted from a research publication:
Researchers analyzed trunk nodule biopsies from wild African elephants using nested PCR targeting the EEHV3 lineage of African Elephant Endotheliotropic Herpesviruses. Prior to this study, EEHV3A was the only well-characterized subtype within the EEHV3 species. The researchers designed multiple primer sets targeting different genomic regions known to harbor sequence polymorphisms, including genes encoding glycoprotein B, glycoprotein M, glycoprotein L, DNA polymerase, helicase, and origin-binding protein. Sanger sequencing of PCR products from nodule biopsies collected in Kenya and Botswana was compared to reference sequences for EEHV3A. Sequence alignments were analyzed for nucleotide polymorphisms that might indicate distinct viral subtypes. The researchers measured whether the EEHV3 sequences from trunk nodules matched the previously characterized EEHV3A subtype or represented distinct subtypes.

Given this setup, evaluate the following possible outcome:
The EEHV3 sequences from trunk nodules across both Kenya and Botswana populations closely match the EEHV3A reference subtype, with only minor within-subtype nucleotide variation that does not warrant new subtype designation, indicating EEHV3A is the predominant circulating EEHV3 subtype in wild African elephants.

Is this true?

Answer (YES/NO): NO